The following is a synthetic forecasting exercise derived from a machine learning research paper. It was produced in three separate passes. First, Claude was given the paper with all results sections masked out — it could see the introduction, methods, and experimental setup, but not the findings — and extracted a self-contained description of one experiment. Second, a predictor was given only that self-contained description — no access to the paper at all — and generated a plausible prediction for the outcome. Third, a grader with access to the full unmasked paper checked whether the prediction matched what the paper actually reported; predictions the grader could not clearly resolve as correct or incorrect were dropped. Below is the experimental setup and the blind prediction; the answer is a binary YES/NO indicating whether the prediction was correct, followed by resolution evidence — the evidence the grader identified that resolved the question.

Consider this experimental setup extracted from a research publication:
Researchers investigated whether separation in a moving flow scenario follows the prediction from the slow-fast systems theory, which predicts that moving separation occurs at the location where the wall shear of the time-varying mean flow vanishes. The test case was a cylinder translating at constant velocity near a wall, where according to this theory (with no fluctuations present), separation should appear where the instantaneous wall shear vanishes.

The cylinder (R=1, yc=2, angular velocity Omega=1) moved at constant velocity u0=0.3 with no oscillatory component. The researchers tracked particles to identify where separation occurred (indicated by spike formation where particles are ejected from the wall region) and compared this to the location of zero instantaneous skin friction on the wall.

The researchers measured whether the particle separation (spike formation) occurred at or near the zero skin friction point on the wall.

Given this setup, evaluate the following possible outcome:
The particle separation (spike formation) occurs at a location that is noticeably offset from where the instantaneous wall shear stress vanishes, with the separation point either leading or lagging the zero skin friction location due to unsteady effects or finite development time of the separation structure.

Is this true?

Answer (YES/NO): NO